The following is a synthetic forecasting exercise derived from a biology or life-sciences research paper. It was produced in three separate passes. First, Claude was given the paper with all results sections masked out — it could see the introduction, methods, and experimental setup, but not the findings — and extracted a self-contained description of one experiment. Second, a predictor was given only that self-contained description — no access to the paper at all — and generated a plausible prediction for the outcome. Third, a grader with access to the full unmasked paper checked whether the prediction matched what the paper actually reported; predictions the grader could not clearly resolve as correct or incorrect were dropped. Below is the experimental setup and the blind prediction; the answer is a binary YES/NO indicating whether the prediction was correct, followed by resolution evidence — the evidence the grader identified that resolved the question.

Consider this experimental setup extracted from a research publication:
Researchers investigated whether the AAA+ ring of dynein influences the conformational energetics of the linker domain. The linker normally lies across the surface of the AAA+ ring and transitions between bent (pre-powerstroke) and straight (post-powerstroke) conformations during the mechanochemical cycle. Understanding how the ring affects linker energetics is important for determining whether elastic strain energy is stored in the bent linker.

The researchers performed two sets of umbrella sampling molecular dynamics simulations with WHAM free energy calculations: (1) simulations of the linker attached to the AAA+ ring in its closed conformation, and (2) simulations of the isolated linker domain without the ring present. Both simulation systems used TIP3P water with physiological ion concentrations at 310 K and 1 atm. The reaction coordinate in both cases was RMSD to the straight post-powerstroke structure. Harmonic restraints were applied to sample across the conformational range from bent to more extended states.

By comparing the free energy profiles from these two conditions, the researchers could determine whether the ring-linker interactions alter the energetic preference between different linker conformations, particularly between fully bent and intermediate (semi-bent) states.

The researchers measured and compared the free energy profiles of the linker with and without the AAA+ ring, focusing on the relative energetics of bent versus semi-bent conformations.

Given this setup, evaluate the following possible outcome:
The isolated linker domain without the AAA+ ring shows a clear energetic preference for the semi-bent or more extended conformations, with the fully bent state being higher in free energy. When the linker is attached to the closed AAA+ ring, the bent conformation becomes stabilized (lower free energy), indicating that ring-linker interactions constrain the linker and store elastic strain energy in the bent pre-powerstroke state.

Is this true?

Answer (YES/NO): YES